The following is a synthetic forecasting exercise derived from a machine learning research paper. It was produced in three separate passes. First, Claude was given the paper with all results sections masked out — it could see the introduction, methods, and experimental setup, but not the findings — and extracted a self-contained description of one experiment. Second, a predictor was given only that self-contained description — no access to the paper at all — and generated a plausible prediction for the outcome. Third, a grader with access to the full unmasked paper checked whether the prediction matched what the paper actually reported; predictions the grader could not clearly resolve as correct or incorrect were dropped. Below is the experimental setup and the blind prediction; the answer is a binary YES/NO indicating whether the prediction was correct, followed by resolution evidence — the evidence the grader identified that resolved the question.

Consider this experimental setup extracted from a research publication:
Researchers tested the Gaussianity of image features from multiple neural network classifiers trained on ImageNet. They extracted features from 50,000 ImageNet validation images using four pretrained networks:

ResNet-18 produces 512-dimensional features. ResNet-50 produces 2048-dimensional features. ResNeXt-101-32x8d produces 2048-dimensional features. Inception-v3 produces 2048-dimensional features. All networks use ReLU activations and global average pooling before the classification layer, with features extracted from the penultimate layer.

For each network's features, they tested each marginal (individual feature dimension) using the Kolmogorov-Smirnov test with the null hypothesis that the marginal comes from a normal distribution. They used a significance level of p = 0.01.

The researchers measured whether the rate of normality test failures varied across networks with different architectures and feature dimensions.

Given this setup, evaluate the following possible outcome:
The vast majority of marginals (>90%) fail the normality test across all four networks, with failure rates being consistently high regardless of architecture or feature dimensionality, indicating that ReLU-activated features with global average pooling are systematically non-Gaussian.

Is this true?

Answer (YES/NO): YES